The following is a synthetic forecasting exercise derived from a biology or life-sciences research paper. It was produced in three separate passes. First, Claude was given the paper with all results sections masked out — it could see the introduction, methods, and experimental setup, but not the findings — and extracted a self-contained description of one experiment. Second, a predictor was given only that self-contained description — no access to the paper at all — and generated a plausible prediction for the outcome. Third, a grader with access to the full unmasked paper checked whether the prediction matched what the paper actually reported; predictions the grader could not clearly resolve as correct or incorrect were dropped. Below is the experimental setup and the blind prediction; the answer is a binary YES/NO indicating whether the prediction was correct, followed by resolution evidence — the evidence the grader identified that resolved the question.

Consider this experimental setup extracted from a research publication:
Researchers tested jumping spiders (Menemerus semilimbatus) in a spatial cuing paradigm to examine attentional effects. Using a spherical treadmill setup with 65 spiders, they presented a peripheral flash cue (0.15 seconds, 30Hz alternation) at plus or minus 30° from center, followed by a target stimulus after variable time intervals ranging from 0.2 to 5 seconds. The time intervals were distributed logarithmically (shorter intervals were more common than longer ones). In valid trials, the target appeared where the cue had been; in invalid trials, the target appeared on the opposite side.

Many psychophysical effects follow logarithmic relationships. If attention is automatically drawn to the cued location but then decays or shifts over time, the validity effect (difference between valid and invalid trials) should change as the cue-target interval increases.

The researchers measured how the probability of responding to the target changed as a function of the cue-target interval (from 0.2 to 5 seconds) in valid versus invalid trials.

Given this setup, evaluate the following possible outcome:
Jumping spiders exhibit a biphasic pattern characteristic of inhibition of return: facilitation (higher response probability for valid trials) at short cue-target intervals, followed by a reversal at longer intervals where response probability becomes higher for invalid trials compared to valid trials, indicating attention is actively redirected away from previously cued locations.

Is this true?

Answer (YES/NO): NO